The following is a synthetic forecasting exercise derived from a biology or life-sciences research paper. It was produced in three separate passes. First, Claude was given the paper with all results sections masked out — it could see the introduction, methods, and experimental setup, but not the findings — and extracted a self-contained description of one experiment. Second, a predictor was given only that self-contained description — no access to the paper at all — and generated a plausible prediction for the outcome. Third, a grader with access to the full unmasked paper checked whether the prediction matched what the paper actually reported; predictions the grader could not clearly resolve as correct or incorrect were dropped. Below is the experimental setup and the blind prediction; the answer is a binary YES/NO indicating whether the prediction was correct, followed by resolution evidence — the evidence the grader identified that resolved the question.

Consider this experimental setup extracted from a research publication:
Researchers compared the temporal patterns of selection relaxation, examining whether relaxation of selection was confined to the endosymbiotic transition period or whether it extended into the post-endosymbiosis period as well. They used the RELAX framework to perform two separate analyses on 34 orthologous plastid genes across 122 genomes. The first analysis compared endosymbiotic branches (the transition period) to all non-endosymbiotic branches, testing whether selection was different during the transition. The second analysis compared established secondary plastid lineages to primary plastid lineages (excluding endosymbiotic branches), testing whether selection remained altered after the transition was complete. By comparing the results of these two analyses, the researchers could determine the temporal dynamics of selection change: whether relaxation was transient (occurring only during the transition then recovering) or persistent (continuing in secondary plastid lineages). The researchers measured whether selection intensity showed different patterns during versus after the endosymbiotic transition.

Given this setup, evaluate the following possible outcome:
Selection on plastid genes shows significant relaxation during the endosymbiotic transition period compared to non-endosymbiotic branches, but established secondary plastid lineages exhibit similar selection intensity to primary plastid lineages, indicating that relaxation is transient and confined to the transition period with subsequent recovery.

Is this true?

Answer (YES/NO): YES